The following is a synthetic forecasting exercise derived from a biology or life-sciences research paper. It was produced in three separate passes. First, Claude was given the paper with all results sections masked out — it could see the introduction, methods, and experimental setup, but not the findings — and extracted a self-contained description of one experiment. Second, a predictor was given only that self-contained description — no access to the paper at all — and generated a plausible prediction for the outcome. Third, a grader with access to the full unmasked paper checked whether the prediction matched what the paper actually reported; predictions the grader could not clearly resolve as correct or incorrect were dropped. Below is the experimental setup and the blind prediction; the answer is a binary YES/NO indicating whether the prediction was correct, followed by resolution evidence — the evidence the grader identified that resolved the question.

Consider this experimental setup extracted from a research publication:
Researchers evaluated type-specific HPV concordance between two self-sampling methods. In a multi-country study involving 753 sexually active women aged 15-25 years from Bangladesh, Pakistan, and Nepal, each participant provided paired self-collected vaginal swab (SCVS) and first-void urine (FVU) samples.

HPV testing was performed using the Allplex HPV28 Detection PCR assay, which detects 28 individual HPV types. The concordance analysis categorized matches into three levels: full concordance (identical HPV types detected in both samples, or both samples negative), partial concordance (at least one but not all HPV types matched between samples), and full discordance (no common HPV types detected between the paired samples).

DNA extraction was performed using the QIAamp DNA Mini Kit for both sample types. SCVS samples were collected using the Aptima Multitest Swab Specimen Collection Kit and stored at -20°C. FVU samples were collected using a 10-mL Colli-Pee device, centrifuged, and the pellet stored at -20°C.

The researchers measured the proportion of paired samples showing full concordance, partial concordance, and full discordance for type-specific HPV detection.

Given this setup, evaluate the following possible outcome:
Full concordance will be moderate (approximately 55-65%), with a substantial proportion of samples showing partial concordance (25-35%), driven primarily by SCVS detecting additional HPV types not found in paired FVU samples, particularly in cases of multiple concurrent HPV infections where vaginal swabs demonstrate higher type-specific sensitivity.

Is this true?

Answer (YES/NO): NO